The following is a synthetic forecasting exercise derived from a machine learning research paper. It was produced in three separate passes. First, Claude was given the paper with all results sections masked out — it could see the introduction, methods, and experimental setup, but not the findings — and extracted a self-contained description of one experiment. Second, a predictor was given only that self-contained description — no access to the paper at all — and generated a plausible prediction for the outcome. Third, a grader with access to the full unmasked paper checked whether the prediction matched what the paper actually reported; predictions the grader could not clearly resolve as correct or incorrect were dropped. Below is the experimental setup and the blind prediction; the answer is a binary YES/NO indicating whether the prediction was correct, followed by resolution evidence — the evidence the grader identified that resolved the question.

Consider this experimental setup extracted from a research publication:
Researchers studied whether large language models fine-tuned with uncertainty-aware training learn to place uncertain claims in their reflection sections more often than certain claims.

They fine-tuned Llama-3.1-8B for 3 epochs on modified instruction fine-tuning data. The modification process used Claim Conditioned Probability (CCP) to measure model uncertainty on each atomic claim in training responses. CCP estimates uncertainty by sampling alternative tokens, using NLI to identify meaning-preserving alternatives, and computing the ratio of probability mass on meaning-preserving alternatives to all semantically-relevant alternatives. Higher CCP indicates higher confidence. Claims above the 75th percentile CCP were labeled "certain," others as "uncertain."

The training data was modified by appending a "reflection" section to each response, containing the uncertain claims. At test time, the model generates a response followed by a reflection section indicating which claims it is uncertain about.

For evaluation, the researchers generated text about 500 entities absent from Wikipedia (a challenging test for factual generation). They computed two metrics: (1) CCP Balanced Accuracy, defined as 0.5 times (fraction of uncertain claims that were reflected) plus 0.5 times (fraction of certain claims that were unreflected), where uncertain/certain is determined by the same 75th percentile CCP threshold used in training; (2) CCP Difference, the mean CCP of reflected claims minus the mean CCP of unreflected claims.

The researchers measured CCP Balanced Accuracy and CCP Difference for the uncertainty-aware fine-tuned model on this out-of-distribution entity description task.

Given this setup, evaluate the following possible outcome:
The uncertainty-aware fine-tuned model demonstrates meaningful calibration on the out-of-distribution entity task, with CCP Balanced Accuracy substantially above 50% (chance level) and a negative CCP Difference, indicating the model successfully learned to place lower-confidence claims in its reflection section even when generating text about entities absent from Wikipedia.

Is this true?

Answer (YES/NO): NO